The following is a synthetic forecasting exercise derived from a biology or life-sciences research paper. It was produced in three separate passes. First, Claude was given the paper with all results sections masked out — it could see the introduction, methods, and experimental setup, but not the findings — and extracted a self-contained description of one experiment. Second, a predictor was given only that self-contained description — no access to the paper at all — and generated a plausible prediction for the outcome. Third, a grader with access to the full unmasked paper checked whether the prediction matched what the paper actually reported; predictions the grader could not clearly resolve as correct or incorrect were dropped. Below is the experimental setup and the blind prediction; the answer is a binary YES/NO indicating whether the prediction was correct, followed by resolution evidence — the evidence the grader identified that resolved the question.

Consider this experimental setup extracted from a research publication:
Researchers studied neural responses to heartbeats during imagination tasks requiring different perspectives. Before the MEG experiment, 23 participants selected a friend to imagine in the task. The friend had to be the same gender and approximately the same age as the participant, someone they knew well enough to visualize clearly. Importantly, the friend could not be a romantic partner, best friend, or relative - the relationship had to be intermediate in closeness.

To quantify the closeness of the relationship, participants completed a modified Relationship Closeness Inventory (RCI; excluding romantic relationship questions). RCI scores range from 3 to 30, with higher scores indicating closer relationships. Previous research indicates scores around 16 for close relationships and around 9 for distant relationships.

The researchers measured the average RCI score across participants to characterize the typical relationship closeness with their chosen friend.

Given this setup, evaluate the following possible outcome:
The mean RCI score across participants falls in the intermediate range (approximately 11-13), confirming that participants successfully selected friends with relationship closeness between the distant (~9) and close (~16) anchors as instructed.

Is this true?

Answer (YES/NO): YES